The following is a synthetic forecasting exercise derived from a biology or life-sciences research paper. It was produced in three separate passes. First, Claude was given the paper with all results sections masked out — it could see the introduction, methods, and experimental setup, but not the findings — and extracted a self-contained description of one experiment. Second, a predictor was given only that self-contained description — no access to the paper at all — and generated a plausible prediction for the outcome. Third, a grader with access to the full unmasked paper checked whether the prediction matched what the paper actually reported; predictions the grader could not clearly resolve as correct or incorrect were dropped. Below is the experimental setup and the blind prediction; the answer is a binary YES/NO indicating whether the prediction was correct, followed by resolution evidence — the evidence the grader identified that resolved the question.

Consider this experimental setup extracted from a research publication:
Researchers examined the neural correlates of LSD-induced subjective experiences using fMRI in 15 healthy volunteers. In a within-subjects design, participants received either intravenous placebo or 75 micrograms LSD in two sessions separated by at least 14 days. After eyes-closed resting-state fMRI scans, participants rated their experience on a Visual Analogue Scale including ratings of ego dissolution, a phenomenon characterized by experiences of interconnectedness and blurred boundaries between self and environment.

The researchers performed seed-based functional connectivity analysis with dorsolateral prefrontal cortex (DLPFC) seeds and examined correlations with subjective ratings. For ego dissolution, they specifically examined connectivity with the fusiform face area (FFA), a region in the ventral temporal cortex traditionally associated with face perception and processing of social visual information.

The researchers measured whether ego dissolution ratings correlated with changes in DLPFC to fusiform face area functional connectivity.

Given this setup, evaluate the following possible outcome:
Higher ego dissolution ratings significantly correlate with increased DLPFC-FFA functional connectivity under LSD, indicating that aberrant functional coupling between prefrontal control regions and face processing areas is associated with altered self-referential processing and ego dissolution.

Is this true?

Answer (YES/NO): YES